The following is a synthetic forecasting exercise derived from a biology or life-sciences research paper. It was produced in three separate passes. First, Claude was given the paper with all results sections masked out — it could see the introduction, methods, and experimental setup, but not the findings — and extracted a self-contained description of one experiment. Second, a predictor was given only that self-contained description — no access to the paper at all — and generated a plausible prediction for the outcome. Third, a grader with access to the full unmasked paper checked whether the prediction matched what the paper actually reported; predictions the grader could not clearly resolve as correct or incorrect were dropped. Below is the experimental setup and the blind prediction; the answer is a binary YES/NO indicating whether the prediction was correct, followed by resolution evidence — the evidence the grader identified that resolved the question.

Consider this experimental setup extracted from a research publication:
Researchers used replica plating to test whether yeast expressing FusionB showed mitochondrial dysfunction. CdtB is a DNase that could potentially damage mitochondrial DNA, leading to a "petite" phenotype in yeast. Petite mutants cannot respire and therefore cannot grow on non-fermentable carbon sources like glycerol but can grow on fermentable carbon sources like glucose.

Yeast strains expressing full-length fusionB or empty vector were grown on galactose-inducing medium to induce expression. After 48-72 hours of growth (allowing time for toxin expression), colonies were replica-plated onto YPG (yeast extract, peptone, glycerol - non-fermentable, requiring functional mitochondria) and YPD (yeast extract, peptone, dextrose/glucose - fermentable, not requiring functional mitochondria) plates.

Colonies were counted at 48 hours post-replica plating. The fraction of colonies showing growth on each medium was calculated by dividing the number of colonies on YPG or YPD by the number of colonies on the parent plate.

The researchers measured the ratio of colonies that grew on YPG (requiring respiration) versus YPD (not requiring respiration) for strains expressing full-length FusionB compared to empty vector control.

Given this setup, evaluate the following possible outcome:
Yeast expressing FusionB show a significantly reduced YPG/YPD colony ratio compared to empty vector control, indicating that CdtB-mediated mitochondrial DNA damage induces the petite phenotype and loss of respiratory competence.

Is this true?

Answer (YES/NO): YES